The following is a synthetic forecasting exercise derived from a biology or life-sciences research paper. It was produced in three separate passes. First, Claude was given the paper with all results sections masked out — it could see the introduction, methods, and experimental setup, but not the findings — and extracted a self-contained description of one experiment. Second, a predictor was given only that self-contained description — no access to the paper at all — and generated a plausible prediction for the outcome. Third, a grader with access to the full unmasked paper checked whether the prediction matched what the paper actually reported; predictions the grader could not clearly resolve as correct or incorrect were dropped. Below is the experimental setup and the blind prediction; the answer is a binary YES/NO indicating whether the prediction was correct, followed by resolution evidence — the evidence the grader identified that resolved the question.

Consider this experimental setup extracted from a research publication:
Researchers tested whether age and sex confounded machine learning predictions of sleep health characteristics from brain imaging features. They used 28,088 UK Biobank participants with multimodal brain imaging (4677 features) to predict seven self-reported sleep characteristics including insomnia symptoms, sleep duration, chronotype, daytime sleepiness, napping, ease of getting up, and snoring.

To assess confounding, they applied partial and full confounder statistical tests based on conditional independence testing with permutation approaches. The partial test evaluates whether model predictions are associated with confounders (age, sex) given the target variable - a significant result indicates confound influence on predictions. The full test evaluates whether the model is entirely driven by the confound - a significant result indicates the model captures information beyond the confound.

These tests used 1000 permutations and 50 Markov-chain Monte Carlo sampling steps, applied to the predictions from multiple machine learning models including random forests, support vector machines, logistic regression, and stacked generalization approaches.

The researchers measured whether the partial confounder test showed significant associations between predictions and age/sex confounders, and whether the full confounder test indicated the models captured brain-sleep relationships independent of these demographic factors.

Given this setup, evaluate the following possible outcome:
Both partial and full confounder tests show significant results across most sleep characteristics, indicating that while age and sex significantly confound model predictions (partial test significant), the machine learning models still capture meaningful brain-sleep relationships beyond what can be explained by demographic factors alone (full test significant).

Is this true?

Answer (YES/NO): YES